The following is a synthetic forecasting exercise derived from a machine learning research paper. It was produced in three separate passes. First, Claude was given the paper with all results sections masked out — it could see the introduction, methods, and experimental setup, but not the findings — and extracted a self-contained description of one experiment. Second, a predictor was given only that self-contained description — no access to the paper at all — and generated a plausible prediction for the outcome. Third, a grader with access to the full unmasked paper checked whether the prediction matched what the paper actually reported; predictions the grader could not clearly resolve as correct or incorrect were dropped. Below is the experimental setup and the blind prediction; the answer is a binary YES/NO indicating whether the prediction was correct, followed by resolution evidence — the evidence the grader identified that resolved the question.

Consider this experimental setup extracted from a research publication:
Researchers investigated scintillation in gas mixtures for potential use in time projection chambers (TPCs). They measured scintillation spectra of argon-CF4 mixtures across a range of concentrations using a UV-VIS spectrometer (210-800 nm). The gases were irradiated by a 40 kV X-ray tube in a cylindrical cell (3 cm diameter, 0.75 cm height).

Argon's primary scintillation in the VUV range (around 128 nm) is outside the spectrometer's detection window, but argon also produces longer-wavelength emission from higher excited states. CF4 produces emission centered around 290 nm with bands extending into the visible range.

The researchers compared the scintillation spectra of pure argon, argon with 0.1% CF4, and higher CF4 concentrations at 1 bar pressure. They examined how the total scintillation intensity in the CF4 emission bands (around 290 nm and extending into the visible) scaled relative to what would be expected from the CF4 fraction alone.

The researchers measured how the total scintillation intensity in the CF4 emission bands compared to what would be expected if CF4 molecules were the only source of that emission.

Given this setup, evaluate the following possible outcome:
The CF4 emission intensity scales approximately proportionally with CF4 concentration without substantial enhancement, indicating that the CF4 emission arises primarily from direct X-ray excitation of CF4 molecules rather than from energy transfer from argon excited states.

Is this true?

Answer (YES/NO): NO